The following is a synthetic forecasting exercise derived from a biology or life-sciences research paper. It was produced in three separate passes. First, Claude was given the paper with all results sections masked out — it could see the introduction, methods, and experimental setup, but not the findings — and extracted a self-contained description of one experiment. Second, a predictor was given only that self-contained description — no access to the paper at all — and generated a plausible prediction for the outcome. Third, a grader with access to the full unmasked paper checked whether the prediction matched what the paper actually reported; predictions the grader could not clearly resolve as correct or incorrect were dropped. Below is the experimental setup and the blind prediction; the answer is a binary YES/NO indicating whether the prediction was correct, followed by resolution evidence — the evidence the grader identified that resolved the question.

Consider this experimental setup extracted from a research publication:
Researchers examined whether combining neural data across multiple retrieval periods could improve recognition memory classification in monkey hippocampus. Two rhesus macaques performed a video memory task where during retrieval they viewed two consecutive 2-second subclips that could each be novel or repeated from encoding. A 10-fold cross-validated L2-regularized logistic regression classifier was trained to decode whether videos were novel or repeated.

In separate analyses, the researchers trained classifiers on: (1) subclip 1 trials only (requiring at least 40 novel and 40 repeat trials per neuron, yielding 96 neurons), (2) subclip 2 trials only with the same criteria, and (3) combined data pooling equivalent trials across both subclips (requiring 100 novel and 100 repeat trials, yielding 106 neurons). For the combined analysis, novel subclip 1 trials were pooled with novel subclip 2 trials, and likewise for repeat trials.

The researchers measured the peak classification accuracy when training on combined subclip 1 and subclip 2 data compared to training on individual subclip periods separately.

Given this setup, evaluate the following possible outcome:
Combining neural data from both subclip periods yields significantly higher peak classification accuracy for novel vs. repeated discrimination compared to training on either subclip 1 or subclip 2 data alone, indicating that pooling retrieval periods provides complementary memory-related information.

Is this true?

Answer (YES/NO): NO